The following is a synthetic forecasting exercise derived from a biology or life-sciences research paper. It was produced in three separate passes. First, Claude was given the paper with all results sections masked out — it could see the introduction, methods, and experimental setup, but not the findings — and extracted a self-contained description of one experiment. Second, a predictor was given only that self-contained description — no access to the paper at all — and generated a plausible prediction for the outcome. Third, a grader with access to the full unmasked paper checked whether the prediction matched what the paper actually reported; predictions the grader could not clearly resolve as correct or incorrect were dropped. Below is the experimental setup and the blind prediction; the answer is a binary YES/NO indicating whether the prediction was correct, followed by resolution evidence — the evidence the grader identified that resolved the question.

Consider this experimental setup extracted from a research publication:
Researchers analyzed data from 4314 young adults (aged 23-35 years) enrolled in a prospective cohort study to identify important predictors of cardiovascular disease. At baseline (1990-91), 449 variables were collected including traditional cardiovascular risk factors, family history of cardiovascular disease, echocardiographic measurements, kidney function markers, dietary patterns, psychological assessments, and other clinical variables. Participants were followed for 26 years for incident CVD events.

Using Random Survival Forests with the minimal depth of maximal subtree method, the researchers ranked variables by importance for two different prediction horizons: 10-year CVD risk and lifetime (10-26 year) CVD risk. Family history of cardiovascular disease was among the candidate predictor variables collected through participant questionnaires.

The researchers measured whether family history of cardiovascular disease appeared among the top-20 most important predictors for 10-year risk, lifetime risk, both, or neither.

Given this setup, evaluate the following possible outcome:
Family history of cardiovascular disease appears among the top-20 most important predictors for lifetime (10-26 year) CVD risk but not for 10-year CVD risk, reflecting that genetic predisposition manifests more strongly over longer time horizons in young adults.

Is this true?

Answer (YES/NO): NO